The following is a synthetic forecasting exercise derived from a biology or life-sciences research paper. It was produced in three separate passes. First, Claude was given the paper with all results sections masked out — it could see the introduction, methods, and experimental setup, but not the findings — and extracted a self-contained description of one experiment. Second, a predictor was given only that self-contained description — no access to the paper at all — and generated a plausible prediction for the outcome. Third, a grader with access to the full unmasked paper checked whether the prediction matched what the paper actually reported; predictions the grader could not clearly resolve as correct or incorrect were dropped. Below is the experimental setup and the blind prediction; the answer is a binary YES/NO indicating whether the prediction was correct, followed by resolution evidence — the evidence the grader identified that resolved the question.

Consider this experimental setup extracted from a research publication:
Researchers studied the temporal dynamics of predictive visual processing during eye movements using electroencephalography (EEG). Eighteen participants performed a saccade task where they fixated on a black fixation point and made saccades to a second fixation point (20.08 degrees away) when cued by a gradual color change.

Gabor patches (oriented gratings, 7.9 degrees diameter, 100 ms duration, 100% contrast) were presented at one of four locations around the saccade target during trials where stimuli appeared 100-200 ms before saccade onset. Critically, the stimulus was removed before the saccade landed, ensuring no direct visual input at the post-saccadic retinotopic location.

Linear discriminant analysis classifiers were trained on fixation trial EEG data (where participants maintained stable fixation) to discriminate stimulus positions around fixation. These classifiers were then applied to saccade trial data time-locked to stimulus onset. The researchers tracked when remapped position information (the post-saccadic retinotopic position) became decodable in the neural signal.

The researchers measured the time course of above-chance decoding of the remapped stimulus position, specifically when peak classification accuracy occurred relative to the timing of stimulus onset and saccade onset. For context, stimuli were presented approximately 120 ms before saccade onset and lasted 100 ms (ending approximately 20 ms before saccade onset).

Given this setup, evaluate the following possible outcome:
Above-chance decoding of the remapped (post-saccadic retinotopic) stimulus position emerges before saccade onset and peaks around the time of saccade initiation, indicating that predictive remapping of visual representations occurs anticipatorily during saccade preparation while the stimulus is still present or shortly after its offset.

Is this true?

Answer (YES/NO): NO